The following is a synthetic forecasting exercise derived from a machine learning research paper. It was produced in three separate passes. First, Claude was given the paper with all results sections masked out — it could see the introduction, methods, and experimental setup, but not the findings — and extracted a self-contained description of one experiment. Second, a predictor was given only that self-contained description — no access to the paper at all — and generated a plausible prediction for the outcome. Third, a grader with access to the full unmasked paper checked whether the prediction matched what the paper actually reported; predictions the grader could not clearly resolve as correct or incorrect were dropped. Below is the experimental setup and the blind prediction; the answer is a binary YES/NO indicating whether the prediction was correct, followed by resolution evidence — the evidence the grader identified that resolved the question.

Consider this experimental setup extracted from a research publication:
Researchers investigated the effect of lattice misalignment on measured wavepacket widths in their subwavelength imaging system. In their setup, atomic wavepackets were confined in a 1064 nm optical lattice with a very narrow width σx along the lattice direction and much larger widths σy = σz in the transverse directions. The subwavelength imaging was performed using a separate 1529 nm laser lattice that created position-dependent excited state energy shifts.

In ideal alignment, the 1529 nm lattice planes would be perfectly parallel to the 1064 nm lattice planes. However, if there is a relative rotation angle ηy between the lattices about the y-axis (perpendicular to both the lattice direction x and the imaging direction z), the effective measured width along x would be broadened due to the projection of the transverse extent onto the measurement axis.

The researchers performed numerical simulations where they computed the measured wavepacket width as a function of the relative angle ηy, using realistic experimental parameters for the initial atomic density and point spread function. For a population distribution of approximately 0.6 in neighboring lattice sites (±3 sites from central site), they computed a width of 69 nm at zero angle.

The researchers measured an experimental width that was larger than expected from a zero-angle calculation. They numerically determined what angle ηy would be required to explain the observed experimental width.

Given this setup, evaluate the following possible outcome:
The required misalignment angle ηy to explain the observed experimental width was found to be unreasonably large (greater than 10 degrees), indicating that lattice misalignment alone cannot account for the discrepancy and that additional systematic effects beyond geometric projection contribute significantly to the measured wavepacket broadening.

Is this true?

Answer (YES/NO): NO